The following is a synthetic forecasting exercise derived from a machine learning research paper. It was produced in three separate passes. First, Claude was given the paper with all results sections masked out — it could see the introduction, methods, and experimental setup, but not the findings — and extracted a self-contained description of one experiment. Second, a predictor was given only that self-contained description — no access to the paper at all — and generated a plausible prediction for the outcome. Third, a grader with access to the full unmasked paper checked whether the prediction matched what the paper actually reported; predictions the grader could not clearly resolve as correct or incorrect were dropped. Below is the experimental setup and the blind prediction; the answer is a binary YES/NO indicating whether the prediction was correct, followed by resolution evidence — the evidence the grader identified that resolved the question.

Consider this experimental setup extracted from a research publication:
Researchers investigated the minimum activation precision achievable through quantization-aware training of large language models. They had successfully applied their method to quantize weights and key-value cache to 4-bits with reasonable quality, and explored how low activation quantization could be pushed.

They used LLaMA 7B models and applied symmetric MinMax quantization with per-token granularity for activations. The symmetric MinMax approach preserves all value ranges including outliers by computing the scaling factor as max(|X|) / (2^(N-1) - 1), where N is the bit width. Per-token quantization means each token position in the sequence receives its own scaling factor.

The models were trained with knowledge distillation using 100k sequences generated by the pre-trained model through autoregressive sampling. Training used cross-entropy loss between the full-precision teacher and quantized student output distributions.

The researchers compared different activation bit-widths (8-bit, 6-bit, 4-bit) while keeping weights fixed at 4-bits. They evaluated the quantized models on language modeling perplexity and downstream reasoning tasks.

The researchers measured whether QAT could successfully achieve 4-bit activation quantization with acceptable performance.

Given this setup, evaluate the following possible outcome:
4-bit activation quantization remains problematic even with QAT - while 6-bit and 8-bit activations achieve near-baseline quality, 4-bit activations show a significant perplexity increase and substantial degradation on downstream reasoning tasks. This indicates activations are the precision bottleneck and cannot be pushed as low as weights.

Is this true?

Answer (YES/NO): YES